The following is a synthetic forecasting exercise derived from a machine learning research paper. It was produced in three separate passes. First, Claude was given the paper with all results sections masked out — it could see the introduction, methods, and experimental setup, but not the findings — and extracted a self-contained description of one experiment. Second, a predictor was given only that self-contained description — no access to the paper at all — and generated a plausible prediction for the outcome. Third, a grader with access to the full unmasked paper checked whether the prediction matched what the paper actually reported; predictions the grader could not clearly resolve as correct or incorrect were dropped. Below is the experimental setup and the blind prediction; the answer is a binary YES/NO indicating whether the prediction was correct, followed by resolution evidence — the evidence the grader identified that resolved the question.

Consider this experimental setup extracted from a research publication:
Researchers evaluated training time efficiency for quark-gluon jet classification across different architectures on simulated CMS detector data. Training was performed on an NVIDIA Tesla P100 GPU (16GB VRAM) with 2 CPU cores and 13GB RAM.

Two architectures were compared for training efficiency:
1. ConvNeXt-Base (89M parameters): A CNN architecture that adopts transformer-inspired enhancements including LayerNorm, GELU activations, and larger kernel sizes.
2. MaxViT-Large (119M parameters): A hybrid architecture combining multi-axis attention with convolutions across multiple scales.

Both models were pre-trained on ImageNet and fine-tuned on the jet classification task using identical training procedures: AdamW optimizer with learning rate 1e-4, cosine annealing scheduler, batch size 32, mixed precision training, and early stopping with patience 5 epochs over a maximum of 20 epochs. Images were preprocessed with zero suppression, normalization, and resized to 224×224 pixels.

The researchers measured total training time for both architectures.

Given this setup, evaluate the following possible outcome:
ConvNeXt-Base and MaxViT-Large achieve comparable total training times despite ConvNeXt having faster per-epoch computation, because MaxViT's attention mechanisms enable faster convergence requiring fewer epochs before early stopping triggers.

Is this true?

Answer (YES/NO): NO